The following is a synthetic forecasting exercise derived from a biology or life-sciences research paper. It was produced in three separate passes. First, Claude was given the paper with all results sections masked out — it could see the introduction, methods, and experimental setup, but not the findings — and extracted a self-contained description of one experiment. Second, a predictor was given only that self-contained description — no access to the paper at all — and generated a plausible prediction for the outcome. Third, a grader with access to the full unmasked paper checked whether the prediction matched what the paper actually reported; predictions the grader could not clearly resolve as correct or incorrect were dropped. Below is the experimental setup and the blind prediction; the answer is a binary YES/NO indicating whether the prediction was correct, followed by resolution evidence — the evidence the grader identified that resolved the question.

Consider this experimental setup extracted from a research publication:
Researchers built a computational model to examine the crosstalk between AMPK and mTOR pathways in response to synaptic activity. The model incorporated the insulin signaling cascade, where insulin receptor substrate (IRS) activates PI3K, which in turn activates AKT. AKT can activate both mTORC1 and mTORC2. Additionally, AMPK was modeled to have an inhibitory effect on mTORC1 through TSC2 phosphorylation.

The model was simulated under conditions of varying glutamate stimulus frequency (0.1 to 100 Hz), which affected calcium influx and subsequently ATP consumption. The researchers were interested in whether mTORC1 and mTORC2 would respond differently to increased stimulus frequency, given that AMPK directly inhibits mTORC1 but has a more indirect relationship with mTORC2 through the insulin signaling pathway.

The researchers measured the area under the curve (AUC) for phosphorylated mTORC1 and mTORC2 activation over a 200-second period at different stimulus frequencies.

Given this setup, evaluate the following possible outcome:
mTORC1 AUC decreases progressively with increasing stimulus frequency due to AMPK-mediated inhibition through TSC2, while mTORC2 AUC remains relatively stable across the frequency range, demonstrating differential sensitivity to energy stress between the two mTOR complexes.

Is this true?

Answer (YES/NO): NO